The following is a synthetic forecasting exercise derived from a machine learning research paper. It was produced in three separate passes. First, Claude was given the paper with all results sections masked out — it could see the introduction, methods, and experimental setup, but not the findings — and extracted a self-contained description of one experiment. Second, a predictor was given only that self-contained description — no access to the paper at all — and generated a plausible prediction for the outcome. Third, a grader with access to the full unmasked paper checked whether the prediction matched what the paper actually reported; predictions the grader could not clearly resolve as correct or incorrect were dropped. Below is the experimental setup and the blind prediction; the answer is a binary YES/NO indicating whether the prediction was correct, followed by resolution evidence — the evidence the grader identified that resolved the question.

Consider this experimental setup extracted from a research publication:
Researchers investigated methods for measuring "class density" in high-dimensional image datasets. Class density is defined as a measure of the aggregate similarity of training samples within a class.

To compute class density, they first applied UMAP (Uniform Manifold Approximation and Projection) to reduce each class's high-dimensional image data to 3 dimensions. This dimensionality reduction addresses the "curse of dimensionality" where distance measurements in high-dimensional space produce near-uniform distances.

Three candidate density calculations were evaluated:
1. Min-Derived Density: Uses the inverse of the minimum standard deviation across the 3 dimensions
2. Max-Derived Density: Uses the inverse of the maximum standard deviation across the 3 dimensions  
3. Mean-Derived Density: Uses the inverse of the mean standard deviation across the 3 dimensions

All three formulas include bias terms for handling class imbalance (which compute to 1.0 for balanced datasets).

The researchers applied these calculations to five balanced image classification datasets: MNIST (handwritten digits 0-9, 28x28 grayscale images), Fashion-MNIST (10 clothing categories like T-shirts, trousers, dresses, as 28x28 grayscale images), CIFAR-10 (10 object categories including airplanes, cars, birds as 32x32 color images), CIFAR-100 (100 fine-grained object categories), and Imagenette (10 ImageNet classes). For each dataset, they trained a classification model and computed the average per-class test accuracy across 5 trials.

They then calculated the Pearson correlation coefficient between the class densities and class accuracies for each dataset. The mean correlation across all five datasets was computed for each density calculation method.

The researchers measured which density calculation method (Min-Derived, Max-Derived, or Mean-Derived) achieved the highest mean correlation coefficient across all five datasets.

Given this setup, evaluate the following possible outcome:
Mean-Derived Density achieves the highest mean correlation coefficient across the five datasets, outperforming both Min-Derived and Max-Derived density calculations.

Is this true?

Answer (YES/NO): YES